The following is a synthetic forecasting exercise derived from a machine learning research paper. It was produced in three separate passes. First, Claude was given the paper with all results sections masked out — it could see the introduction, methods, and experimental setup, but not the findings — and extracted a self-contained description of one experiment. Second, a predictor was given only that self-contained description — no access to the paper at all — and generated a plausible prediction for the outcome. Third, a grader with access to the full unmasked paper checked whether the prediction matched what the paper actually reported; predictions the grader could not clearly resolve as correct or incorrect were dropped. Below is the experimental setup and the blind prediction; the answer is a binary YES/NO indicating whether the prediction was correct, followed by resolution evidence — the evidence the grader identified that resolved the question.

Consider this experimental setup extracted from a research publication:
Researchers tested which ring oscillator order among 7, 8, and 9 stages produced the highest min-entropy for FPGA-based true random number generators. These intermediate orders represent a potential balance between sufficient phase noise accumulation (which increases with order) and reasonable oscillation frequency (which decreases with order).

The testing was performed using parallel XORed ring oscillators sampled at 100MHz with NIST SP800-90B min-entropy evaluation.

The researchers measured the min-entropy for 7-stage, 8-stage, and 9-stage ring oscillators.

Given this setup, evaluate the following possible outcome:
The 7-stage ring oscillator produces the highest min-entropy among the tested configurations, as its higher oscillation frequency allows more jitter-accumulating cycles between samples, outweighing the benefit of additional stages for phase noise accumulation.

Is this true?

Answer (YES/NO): NO